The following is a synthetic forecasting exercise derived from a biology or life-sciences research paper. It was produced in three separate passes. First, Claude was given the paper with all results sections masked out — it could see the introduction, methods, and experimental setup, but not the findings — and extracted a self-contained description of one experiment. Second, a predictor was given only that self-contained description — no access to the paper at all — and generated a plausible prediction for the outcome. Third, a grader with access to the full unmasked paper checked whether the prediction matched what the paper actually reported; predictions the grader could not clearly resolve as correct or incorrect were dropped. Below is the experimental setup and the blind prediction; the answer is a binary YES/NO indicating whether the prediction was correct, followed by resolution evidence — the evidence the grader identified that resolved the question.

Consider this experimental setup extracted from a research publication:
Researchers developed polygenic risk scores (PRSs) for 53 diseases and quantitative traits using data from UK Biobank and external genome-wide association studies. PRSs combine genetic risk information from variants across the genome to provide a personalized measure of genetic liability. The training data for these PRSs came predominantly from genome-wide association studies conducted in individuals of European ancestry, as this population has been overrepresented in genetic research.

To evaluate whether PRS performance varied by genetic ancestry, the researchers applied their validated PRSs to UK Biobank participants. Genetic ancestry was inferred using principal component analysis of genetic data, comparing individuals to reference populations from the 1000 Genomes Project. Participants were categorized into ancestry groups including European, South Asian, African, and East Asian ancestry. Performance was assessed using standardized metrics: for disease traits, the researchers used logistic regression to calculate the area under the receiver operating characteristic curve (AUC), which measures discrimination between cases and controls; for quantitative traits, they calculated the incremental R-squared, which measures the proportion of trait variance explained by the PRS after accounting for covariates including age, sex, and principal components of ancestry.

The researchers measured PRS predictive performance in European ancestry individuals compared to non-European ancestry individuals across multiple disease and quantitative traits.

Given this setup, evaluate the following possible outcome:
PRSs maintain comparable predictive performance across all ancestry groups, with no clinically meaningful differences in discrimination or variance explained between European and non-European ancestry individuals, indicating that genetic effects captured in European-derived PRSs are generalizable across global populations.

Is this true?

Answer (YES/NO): NO